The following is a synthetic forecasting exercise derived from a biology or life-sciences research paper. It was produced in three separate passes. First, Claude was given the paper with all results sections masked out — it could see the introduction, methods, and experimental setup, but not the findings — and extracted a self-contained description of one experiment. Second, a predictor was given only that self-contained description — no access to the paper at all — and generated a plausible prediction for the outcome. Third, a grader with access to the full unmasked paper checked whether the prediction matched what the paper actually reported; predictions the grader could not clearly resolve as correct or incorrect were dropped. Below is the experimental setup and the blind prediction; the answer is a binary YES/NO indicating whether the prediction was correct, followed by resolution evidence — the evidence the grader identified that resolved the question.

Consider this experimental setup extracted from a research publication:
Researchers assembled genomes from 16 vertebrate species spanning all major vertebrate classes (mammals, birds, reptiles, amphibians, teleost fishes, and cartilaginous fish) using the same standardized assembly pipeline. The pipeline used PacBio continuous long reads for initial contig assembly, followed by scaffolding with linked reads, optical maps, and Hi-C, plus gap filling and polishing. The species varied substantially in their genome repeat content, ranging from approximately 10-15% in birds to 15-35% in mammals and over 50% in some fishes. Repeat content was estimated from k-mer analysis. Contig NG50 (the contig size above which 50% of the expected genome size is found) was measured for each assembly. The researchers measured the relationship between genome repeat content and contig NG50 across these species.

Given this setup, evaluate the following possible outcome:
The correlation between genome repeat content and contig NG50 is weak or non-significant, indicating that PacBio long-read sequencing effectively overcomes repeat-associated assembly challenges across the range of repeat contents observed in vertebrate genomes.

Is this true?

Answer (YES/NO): NO